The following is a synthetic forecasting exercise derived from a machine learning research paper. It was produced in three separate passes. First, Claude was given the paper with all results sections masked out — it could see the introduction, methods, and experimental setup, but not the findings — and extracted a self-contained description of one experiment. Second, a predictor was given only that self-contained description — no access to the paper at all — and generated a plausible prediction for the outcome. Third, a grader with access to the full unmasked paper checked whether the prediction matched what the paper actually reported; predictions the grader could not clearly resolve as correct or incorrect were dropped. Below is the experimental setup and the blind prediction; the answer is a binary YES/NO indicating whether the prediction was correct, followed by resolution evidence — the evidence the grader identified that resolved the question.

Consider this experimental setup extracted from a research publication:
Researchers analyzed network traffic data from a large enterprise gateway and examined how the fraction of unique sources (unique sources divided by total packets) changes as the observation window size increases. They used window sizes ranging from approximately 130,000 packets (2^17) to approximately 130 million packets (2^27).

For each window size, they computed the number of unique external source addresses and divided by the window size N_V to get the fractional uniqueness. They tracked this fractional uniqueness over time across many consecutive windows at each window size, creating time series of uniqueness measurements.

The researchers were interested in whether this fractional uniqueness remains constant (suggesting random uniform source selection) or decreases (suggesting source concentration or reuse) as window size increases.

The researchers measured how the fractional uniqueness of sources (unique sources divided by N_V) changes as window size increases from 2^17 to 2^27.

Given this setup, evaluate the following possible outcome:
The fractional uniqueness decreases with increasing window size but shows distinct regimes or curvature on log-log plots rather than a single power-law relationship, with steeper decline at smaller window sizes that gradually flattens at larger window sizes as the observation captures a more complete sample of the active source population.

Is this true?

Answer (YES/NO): NO